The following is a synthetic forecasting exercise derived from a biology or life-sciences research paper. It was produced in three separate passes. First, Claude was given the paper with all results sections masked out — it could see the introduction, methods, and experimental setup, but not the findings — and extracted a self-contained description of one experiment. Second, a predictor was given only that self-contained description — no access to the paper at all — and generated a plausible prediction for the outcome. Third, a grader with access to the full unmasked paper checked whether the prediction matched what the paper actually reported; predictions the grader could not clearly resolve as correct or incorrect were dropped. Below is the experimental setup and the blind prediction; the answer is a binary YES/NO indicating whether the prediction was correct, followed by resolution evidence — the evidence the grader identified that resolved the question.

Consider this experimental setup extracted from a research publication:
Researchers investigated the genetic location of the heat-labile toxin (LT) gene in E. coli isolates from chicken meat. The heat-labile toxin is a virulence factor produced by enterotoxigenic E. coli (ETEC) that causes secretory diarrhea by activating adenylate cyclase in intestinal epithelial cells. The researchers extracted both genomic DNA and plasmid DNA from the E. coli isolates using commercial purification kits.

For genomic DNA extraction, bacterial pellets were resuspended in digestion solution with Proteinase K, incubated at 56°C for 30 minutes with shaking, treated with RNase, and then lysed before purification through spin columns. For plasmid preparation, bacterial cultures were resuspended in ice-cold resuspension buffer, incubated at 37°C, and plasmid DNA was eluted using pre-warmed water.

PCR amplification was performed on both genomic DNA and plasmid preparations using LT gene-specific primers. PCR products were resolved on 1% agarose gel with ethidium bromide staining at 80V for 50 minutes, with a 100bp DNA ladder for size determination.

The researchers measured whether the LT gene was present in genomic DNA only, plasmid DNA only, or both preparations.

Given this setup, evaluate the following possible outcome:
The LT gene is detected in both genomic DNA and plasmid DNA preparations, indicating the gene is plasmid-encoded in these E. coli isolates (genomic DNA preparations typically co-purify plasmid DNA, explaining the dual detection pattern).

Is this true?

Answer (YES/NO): NO